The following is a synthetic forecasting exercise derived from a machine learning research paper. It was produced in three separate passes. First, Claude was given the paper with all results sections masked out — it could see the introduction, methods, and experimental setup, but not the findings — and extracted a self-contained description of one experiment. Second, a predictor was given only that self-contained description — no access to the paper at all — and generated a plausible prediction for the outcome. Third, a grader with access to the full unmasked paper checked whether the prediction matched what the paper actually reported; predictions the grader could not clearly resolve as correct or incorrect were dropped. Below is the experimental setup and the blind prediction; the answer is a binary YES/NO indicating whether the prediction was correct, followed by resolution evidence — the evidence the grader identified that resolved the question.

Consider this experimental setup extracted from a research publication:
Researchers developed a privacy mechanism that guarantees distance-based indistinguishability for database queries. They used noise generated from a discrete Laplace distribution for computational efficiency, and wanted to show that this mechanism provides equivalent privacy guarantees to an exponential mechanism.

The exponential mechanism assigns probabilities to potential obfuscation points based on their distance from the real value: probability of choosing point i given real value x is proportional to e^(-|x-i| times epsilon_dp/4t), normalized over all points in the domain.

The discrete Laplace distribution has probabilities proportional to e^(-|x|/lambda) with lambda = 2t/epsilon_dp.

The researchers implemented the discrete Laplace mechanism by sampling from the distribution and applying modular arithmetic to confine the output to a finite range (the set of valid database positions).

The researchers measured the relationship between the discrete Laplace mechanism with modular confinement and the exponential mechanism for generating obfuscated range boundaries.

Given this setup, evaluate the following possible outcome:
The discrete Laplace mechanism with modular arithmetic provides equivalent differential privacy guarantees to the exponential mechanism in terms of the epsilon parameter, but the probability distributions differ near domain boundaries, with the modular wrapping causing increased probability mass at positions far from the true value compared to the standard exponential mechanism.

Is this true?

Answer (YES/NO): NO